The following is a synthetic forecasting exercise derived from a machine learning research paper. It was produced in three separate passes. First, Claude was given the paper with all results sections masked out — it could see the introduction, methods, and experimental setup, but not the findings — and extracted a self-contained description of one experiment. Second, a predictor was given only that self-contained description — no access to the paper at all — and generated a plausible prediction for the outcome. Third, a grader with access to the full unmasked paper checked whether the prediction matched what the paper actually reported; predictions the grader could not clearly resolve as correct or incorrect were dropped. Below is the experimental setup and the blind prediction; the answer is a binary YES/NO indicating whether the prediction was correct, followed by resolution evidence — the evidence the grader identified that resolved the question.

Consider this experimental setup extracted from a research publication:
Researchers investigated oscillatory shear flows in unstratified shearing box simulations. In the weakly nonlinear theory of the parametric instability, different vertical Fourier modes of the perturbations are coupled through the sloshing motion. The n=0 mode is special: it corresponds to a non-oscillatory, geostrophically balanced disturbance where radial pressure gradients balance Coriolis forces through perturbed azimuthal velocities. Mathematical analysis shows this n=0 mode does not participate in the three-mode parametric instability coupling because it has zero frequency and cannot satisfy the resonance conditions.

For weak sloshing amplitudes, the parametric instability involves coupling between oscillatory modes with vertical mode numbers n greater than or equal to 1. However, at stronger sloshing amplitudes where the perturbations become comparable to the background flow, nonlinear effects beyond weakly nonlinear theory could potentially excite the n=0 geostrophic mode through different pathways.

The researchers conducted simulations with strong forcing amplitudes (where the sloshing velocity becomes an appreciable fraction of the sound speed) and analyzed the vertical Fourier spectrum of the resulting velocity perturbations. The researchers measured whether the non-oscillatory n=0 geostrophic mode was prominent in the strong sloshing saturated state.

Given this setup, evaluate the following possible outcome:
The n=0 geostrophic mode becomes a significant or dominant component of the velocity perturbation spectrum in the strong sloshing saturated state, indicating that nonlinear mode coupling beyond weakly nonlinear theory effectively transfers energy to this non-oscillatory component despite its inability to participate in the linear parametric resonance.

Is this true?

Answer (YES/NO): YES